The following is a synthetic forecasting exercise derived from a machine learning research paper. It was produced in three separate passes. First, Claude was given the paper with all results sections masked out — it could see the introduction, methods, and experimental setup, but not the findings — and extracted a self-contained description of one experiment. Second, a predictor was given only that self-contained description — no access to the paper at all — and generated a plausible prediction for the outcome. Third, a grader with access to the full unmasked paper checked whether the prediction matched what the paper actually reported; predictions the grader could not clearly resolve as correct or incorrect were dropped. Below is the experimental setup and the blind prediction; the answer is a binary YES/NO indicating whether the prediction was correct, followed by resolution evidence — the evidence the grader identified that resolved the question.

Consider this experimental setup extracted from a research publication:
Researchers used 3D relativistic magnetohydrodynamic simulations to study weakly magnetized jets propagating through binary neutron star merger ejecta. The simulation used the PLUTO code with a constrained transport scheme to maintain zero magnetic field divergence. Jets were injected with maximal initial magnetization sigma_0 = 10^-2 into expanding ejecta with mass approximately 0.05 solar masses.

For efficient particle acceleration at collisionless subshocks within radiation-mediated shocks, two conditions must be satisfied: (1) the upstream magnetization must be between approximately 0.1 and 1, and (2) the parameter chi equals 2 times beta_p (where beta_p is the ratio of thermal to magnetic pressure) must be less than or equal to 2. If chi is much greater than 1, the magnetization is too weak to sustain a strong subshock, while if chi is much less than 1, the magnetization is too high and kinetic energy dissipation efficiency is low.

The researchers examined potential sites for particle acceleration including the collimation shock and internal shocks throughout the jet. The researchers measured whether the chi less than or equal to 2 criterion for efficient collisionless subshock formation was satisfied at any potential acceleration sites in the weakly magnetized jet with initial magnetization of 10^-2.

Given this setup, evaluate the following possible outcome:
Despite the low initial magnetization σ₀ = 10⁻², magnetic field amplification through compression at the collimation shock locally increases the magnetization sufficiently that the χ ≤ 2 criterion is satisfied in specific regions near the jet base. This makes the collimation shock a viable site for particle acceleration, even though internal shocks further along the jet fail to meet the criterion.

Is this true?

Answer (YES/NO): NO